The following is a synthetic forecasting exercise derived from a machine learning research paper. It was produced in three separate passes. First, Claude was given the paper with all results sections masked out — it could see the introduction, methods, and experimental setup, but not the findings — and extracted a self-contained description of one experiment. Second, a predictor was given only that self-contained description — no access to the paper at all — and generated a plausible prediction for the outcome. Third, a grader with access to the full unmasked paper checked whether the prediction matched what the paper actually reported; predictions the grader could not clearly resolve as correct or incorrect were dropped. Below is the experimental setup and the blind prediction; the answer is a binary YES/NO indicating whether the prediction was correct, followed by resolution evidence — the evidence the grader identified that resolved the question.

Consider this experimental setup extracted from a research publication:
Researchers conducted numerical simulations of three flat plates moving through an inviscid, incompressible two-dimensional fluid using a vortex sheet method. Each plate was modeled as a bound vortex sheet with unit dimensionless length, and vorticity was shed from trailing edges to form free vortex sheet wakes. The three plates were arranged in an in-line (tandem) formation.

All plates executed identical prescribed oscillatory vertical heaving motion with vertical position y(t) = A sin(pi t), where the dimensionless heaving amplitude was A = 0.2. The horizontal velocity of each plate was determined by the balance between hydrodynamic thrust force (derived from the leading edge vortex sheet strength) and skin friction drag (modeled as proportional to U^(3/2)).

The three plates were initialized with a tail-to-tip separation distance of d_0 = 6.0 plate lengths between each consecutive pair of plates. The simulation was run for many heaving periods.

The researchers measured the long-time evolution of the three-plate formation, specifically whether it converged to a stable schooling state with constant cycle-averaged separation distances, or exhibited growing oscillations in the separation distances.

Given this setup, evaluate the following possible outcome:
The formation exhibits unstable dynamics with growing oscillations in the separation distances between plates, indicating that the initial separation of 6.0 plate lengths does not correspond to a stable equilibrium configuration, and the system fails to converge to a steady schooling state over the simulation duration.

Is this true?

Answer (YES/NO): NO